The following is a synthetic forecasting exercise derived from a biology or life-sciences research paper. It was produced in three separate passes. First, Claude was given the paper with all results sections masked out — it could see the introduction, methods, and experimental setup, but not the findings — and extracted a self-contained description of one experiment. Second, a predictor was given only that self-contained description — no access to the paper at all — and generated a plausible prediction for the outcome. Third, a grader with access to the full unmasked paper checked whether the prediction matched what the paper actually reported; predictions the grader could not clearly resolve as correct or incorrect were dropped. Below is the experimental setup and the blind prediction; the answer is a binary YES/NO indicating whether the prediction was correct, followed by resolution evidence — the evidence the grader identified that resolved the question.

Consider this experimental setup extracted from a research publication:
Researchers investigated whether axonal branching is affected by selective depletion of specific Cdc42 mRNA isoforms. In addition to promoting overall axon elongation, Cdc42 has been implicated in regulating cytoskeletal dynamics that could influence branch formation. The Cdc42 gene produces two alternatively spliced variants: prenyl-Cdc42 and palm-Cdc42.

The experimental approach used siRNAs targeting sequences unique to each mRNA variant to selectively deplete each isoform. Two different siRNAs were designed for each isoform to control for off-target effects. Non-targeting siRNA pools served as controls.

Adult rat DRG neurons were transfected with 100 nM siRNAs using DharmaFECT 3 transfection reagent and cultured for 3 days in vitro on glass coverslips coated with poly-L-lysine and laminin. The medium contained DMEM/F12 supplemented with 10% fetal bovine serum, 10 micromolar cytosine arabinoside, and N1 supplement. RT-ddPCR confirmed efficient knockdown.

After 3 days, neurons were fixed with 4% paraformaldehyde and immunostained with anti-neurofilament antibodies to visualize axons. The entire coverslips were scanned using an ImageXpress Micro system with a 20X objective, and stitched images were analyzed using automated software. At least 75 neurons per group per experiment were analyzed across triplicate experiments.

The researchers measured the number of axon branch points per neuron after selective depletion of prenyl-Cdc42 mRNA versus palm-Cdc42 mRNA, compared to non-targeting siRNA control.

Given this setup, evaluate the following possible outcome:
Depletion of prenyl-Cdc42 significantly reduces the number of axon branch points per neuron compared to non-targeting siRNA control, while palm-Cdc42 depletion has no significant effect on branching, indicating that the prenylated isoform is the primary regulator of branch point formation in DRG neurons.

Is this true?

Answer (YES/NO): NO